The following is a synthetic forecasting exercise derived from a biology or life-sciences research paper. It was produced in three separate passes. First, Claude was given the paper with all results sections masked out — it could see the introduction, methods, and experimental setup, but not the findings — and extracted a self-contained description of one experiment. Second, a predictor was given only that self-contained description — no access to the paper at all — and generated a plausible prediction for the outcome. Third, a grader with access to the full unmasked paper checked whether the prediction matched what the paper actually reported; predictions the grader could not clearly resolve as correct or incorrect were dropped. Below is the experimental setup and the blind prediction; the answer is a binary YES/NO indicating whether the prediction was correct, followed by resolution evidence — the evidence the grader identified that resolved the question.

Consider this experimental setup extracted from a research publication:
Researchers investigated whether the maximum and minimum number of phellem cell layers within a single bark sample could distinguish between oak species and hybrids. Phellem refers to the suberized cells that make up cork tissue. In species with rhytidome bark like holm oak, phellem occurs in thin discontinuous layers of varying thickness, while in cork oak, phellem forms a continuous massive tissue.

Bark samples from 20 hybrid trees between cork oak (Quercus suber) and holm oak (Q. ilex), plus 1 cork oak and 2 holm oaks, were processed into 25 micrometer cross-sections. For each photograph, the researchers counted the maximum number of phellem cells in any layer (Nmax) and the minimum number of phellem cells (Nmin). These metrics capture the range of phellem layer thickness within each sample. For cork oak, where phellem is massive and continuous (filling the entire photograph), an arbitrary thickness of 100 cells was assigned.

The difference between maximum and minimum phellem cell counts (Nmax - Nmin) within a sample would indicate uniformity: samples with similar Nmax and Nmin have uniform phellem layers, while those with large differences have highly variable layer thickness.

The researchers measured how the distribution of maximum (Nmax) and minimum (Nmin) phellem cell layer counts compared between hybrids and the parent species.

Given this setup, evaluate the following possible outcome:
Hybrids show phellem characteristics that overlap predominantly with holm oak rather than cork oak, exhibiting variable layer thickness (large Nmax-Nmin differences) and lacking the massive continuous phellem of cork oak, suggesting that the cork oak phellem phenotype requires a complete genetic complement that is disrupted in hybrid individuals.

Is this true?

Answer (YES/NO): YES